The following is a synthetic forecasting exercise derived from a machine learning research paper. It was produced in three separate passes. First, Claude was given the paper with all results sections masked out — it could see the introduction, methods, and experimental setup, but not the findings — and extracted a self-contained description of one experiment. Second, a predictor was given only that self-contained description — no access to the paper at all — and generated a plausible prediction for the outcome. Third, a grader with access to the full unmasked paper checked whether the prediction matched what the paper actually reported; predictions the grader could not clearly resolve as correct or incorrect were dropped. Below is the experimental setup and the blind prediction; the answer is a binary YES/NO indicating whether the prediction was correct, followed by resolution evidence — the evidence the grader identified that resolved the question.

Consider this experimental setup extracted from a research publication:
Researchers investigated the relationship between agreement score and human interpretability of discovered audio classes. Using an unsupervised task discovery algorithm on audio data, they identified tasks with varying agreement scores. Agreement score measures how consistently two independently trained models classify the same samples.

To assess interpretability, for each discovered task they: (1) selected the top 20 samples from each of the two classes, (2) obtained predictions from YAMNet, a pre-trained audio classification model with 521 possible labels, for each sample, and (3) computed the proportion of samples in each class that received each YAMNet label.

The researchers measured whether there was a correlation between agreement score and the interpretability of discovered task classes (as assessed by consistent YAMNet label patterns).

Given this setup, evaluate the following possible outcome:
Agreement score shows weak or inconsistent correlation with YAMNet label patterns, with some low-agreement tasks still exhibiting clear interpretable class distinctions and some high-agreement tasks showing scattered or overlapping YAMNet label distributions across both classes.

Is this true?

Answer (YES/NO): YES